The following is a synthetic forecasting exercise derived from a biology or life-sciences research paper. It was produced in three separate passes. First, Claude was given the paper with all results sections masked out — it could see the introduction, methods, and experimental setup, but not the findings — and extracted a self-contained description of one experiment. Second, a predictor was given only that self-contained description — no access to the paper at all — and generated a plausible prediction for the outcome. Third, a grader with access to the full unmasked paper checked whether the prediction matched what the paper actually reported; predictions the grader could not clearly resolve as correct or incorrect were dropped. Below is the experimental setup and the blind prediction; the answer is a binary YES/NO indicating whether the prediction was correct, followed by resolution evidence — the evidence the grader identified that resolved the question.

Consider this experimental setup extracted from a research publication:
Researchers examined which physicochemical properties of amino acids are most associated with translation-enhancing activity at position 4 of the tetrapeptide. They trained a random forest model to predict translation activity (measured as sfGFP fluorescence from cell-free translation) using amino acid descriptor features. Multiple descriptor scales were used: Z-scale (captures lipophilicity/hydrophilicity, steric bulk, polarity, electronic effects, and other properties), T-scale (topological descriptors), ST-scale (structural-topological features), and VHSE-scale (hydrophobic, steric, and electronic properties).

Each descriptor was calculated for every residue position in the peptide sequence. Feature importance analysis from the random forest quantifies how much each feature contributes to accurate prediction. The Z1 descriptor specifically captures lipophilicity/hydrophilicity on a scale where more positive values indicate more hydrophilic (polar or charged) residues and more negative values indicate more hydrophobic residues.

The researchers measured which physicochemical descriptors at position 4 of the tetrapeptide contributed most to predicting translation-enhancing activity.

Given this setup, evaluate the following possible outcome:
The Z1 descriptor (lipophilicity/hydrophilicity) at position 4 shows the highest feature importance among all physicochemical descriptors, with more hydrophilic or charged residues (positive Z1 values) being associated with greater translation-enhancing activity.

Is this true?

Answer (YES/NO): NO